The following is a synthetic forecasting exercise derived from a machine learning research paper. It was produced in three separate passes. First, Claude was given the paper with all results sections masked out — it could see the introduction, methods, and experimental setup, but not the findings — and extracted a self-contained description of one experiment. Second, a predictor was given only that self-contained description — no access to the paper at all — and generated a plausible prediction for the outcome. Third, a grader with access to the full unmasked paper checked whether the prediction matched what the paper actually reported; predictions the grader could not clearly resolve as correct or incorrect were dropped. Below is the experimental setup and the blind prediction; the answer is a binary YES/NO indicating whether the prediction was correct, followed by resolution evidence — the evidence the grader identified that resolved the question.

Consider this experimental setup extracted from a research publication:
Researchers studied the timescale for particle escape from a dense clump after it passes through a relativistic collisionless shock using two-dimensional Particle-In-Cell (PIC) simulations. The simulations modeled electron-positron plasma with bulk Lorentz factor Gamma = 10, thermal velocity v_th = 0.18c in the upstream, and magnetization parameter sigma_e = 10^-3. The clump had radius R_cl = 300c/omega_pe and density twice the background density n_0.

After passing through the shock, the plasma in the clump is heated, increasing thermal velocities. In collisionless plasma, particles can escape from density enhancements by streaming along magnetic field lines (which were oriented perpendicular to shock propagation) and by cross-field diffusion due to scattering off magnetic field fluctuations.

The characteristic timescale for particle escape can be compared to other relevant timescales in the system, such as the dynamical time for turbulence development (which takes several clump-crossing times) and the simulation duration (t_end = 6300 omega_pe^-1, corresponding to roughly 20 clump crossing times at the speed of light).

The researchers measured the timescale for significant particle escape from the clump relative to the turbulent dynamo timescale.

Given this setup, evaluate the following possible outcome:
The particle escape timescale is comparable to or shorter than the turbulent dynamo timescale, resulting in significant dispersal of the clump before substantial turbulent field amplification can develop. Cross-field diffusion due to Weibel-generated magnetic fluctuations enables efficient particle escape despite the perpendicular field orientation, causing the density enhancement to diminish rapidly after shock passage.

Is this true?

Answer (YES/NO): NO